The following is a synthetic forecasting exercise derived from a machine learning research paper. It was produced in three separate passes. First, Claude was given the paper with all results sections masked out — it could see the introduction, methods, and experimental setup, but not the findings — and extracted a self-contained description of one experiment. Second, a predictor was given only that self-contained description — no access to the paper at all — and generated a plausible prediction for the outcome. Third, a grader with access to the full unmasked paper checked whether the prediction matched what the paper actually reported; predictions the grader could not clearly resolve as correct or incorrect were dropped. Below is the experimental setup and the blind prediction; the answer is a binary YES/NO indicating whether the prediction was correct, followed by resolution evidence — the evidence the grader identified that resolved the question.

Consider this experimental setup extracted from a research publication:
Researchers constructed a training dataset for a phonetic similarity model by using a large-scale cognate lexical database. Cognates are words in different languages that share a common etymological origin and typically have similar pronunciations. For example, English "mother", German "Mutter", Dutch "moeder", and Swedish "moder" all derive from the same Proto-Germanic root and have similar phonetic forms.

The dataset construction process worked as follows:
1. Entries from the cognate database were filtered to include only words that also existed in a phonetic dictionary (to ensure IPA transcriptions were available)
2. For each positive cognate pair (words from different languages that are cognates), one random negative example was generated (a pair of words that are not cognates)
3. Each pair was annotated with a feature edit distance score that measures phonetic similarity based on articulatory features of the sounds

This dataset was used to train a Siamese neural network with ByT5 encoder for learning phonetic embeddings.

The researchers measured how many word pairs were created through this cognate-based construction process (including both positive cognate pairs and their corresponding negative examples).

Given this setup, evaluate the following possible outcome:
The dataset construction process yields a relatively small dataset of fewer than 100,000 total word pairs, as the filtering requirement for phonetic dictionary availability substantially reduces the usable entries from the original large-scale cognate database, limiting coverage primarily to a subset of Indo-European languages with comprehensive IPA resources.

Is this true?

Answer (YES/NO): NO